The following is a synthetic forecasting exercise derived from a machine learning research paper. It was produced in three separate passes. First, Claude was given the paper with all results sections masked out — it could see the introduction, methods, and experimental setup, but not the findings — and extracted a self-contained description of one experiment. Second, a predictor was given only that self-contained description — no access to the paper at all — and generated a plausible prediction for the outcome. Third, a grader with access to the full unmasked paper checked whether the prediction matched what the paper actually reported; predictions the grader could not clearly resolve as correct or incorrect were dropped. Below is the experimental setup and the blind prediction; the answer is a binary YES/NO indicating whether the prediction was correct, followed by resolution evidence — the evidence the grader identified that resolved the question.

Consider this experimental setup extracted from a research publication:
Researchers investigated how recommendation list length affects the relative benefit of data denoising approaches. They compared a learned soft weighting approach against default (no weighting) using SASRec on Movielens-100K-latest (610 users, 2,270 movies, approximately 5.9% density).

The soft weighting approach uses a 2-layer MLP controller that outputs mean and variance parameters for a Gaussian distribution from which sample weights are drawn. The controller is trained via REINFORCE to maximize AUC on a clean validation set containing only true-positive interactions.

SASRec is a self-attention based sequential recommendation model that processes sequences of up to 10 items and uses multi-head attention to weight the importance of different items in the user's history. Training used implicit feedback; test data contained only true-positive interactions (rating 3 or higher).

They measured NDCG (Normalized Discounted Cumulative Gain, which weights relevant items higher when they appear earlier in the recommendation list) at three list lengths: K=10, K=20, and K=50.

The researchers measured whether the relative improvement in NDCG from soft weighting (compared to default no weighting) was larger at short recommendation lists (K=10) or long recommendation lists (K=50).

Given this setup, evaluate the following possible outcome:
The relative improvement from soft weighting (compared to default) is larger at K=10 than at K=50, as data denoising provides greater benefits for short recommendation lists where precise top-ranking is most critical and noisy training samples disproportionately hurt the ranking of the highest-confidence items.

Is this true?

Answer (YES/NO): YES